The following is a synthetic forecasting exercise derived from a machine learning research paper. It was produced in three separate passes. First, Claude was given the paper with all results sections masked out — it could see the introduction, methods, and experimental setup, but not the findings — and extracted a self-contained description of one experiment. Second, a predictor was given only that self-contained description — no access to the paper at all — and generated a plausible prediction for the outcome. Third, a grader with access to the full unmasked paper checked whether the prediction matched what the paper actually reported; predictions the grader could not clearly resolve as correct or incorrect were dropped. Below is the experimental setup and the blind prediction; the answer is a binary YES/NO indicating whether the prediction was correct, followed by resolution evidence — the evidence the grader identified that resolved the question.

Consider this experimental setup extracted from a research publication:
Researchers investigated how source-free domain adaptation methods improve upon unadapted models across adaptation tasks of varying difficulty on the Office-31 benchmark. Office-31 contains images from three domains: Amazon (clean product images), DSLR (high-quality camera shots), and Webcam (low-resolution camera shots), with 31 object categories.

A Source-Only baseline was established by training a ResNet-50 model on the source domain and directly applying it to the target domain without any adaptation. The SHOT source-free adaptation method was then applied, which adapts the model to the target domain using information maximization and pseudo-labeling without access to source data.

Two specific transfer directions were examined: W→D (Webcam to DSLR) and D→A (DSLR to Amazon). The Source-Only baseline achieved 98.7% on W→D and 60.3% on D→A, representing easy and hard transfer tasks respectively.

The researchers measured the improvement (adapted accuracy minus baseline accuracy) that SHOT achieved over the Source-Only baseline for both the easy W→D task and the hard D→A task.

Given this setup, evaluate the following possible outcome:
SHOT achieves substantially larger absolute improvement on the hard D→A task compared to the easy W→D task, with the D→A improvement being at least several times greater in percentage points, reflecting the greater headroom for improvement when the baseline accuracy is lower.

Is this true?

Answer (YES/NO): YES